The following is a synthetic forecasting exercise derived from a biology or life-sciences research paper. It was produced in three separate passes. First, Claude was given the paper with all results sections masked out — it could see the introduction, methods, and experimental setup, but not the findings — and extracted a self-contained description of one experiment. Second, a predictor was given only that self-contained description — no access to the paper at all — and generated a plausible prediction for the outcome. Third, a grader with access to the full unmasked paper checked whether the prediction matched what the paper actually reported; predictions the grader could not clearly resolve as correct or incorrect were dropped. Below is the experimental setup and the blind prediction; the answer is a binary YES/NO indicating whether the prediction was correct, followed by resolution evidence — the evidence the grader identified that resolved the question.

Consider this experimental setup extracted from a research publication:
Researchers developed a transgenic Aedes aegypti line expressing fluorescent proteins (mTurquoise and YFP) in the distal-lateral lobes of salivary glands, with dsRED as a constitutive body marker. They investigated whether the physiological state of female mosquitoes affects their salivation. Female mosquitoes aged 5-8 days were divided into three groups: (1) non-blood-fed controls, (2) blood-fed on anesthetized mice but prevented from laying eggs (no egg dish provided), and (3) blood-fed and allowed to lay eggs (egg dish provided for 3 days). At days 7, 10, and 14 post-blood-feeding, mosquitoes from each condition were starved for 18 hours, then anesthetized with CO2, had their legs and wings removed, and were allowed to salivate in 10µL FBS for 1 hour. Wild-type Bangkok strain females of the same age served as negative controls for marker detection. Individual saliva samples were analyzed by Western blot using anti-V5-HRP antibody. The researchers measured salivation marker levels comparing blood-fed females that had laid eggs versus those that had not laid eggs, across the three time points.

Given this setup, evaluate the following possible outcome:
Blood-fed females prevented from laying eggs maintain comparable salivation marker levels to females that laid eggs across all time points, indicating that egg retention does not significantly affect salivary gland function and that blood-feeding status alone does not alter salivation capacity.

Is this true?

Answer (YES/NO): NO